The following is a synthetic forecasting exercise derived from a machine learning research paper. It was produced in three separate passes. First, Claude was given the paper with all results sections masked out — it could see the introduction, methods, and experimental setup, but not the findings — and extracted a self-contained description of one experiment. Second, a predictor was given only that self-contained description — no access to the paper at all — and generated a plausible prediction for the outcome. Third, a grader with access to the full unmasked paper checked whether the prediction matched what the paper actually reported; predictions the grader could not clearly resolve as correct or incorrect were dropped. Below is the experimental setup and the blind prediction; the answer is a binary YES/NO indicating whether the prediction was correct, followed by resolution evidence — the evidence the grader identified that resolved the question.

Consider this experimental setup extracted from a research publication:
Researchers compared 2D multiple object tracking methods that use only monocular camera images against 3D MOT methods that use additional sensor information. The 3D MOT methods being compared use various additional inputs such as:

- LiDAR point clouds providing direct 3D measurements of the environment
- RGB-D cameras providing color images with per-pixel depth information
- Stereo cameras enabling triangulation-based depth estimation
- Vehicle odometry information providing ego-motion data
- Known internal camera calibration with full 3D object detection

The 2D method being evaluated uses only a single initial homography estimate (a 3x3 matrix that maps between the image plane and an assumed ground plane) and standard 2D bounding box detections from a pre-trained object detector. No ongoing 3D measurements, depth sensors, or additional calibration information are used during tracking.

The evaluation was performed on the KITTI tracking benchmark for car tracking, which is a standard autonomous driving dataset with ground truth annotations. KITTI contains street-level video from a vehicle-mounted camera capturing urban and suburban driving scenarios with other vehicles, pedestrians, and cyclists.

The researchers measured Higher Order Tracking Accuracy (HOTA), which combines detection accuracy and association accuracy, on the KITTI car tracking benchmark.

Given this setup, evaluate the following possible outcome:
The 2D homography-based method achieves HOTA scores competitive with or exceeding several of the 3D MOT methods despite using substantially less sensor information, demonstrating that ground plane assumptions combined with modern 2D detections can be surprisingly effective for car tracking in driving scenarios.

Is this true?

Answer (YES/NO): YES